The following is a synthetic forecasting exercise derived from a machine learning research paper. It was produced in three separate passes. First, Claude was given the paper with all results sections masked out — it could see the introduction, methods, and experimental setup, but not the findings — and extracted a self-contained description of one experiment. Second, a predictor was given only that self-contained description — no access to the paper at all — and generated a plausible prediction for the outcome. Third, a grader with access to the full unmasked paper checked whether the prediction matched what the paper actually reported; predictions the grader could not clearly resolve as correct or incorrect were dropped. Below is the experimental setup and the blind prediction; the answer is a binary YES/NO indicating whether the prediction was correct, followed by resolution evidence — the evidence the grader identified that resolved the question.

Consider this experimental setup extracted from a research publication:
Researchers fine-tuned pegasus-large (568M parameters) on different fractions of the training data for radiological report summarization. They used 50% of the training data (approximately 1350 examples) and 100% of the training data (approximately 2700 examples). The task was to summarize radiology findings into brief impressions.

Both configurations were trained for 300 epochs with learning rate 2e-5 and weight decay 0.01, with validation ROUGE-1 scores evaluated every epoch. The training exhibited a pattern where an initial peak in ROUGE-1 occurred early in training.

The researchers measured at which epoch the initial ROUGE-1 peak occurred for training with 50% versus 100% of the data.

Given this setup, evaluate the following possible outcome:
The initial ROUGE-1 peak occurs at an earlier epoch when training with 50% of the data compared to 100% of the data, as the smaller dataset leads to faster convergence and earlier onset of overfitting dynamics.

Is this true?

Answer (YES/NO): NO